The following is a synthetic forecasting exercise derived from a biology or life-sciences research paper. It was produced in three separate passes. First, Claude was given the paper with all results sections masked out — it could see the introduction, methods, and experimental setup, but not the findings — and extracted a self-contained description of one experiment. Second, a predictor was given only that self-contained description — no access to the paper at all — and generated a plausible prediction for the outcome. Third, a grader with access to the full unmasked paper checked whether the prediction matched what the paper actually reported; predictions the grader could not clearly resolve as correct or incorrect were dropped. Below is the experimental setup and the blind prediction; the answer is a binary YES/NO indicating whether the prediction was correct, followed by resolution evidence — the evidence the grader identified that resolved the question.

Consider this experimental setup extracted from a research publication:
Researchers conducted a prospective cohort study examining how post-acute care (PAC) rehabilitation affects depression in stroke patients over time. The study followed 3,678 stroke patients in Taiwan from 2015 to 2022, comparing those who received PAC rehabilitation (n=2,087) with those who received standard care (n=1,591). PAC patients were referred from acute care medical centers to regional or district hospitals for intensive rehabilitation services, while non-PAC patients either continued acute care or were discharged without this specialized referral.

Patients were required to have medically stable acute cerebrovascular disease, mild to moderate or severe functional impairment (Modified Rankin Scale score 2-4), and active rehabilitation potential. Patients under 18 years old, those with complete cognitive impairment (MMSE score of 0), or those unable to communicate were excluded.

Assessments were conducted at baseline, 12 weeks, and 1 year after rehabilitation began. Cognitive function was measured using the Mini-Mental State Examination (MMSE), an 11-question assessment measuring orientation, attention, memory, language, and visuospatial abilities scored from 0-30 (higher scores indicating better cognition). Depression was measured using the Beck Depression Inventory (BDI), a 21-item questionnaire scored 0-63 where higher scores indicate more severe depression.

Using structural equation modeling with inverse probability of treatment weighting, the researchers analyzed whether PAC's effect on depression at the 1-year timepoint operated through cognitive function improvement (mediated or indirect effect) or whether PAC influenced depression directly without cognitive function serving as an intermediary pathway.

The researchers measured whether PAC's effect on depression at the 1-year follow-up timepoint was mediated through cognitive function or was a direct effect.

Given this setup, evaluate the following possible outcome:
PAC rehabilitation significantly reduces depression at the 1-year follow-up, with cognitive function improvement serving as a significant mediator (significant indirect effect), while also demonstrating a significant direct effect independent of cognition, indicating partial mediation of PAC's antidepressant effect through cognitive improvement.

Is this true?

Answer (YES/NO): NO